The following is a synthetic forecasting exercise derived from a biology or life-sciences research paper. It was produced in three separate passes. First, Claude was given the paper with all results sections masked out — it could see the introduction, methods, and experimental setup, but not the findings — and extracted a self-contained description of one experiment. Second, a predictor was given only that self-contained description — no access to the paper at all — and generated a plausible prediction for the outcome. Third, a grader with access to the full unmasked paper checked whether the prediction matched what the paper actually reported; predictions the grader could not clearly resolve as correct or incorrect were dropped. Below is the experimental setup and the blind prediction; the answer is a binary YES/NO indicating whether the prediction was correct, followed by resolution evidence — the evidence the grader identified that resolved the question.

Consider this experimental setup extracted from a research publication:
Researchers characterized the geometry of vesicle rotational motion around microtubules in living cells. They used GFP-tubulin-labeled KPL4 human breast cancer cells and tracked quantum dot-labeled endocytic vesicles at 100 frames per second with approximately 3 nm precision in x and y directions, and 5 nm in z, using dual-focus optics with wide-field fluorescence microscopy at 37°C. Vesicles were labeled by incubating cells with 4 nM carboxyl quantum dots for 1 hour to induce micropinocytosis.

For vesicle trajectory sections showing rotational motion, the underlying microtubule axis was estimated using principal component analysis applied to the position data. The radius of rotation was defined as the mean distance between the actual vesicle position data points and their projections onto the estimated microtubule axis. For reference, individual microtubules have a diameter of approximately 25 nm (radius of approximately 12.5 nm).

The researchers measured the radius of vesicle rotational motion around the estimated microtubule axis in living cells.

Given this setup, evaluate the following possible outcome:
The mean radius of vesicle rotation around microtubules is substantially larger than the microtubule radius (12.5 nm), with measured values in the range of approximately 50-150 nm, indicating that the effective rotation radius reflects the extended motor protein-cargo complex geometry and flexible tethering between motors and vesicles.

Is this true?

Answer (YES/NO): YES